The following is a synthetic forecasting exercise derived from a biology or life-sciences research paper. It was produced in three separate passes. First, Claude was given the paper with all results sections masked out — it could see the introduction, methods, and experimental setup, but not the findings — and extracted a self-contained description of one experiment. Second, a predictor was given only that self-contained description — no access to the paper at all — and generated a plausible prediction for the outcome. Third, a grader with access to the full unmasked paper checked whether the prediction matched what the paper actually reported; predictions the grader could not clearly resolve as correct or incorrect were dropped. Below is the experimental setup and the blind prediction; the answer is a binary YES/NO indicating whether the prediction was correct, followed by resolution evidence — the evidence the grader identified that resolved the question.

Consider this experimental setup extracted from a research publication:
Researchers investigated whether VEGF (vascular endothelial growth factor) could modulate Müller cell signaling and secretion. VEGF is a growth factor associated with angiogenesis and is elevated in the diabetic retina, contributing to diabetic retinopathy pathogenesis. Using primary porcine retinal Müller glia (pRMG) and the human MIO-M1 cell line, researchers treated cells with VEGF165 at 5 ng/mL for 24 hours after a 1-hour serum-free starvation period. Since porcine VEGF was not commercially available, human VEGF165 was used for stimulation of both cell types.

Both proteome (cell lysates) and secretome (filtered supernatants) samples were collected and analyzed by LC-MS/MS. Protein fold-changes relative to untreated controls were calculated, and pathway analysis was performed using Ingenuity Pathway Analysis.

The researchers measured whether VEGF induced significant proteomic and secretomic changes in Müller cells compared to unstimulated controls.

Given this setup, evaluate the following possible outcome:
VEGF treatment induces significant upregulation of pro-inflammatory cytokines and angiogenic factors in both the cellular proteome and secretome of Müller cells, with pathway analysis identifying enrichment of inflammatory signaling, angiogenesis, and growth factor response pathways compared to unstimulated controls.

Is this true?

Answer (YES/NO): NO